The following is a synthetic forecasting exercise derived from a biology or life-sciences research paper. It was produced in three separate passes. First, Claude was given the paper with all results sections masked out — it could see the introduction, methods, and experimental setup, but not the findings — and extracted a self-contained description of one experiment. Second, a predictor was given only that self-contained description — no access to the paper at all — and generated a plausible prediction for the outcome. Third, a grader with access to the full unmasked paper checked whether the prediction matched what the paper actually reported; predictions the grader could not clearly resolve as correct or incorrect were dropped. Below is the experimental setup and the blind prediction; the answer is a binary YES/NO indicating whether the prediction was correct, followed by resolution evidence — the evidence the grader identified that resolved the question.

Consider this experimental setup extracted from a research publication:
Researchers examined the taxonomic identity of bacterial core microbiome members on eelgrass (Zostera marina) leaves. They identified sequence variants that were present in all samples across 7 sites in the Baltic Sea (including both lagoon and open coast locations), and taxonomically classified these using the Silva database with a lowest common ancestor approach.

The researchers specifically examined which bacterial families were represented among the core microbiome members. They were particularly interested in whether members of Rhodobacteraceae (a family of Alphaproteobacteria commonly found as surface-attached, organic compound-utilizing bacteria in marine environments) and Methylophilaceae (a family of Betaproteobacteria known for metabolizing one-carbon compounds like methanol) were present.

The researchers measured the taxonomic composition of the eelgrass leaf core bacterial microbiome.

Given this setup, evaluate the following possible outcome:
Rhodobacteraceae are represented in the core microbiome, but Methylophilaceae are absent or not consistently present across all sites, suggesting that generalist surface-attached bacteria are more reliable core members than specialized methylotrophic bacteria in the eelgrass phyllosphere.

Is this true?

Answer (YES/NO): NO